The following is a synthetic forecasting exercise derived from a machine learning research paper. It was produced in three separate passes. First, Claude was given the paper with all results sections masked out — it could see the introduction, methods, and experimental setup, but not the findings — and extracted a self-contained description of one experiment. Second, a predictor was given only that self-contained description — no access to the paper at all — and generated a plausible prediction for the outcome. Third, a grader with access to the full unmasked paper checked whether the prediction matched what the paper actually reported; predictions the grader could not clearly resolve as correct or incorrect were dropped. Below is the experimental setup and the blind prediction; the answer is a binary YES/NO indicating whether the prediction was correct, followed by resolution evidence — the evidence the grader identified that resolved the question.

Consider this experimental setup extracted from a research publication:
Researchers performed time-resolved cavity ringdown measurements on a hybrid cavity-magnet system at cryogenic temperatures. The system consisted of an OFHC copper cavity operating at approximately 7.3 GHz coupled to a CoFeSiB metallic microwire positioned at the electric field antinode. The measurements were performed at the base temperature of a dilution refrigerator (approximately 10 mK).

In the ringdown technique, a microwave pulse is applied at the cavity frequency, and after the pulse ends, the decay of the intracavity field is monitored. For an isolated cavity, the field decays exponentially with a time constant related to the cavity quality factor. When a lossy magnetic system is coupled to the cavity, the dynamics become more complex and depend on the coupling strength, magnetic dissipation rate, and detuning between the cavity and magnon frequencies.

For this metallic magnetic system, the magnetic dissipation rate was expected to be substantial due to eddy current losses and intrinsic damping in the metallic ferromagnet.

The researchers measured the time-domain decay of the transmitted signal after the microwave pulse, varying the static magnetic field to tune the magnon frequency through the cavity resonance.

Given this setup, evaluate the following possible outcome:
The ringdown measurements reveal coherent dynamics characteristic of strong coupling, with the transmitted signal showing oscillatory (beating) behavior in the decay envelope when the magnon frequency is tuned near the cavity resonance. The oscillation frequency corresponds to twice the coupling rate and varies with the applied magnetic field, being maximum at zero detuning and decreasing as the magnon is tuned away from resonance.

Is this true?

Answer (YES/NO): NO